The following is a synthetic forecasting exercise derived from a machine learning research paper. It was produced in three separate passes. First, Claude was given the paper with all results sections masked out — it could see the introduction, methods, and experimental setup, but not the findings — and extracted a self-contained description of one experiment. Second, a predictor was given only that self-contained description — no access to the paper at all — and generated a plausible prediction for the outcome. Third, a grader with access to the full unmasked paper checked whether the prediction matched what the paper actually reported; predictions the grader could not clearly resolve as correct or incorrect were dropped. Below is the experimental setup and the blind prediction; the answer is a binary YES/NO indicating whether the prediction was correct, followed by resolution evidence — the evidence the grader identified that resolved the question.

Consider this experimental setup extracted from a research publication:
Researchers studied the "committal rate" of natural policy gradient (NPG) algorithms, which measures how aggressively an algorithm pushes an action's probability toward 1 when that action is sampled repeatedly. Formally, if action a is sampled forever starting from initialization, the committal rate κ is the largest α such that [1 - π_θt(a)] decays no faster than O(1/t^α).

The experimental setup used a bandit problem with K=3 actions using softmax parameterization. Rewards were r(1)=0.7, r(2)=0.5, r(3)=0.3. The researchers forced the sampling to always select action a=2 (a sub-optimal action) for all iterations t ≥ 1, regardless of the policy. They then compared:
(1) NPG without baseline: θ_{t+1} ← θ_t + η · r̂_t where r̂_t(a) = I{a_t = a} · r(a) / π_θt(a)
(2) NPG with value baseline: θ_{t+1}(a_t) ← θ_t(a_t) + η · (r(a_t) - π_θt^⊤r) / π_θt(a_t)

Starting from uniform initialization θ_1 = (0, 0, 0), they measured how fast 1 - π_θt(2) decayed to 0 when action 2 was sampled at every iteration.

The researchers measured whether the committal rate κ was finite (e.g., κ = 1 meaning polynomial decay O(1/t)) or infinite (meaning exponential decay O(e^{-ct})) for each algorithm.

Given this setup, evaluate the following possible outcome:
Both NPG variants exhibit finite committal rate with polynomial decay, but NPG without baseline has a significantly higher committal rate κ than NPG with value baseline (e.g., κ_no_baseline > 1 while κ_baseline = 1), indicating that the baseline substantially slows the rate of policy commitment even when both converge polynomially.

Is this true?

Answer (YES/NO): NO